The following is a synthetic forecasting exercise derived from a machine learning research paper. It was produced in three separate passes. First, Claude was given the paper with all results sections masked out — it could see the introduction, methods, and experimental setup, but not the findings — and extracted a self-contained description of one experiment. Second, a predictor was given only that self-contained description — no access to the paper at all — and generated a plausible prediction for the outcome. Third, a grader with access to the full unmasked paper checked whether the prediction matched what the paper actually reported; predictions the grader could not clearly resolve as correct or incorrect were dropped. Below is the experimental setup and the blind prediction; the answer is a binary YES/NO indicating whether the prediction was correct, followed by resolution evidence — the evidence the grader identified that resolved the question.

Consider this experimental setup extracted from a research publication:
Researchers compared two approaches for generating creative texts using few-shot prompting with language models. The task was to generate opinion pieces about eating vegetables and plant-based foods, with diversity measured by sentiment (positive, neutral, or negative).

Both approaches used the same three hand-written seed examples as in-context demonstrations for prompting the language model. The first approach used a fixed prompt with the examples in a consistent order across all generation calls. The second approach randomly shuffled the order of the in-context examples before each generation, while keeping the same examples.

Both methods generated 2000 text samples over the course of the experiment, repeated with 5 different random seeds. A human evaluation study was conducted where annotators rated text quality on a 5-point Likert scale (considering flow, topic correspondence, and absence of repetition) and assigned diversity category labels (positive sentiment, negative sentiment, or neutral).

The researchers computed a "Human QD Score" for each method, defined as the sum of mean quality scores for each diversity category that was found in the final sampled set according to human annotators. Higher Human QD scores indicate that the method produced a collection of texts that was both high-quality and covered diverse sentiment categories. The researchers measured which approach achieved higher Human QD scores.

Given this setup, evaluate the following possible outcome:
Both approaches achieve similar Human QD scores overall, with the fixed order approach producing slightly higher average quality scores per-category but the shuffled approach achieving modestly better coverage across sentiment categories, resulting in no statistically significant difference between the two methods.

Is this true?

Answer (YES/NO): NO